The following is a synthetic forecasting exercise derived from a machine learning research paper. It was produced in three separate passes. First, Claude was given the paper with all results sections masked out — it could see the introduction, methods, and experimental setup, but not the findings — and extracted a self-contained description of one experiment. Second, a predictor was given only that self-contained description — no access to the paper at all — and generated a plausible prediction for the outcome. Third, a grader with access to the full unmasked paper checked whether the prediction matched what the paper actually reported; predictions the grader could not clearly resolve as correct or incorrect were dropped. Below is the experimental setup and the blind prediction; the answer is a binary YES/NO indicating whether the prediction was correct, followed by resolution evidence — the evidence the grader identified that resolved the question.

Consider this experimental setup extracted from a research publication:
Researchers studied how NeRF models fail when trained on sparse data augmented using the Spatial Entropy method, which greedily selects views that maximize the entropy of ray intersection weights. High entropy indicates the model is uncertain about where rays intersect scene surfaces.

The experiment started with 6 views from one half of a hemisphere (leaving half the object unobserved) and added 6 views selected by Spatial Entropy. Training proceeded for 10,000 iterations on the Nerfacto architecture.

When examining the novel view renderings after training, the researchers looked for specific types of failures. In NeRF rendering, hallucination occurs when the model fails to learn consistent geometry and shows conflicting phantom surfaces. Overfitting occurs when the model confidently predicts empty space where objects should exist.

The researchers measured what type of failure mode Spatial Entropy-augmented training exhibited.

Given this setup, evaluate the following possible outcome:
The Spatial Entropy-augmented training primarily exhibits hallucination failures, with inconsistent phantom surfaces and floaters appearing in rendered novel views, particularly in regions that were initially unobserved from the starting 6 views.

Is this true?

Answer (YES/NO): NO